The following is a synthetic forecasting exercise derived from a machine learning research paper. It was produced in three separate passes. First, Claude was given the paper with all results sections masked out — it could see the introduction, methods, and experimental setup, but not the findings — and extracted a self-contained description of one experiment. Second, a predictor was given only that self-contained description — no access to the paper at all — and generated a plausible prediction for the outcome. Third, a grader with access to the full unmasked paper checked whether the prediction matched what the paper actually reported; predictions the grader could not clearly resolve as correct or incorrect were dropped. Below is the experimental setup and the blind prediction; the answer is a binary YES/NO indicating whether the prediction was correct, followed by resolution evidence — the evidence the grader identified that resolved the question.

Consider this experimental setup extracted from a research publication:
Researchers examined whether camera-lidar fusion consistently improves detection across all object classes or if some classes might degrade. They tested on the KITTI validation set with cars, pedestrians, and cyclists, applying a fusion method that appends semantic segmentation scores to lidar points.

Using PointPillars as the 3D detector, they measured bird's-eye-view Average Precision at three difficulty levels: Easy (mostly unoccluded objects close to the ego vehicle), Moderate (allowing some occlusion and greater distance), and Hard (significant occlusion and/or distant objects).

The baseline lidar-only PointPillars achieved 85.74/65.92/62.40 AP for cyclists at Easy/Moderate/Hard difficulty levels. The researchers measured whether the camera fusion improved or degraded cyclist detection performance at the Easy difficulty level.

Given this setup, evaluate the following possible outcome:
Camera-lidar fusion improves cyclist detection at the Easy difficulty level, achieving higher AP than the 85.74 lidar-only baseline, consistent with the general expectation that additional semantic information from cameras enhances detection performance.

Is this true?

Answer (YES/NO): NO